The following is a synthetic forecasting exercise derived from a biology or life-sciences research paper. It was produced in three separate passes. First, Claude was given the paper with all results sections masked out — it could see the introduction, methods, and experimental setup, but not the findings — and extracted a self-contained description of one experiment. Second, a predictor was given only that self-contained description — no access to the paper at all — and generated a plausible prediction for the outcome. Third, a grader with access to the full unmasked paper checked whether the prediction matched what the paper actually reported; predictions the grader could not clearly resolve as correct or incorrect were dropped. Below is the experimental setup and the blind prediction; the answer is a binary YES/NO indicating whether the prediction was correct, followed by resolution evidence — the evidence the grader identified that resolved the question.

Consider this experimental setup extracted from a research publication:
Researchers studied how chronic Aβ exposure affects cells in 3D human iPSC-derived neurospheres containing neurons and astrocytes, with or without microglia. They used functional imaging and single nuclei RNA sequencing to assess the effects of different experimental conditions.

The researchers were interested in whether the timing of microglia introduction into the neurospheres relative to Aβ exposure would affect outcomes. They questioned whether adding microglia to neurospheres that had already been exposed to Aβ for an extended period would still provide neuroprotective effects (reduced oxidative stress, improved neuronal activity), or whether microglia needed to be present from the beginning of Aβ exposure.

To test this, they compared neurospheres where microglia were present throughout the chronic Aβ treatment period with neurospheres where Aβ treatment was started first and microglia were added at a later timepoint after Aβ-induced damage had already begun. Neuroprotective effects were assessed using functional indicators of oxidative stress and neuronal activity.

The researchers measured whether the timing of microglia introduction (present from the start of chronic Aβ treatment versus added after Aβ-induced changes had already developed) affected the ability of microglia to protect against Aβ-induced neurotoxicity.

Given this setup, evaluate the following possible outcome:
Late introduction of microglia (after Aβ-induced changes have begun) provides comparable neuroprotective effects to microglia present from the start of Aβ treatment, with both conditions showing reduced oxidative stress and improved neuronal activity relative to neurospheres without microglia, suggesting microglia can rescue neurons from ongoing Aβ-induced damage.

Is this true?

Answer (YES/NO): NO